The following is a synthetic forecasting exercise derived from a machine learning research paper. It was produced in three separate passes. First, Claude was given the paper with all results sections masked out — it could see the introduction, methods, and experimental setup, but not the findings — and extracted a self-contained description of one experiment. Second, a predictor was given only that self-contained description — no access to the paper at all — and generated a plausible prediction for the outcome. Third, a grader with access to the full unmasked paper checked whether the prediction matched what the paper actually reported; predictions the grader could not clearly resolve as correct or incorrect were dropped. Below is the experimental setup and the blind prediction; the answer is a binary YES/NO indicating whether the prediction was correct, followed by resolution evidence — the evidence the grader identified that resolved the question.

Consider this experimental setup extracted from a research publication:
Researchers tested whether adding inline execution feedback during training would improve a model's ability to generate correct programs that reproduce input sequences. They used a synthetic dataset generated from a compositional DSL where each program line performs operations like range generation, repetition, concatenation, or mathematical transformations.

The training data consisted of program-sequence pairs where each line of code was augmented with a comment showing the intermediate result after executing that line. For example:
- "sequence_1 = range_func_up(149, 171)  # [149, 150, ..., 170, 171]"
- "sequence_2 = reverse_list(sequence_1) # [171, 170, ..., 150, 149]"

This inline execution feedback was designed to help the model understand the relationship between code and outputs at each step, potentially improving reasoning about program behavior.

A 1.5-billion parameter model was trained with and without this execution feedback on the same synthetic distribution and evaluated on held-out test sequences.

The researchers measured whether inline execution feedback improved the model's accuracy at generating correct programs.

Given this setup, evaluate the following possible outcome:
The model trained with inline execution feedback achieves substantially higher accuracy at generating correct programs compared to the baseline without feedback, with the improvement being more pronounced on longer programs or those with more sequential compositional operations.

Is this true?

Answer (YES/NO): NO